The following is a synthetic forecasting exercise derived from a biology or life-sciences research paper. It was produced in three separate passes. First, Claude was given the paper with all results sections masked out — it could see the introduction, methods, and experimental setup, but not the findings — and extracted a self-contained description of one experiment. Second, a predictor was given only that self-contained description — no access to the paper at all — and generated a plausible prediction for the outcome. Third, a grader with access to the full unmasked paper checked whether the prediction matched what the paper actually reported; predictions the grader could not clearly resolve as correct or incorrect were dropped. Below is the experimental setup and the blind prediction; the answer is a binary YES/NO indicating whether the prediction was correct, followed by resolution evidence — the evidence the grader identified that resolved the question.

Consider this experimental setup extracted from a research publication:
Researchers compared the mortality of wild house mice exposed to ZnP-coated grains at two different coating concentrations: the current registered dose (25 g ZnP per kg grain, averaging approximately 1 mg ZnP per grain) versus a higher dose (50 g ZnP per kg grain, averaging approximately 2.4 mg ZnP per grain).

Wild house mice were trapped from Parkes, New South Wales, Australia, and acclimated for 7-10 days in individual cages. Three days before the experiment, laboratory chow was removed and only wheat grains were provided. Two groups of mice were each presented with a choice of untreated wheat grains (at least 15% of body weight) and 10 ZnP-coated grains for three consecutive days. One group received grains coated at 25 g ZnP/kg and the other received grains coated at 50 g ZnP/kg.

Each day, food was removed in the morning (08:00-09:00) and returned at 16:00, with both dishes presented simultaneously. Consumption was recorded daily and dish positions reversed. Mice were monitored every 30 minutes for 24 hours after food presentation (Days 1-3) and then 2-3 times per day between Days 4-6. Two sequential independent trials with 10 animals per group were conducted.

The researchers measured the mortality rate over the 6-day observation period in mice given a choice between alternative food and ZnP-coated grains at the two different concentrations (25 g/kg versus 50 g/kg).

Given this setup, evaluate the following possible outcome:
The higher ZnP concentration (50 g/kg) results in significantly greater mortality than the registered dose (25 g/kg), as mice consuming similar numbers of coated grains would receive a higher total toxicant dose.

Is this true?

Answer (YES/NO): NO